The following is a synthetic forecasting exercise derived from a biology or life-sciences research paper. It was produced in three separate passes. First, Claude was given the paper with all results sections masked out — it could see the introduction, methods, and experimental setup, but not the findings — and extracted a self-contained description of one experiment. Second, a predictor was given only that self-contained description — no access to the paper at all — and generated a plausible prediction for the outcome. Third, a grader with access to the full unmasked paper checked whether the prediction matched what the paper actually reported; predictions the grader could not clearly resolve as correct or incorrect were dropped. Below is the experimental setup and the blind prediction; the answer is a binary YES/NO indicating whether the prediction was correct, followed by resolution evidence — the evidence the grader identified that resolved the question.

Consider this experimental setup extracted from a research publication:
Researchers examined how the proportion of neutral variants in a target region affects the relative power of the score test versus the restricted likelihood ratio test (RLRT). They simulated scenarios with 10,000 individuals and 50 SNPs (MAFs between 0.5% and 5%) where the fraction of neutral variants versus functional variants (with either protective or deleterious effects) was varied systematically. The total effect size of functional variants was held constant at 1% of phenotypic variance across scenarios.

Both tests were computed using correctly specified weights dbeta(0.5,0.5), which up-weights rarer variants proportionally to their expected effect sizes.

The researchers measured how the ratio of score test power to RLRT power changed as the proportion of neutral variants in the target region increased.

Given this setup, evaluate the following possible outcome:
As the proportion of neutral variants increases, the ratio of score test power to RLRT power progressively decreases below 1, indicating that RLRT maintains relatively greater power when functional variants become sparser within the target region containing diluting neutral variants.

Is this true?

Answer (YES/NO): NO